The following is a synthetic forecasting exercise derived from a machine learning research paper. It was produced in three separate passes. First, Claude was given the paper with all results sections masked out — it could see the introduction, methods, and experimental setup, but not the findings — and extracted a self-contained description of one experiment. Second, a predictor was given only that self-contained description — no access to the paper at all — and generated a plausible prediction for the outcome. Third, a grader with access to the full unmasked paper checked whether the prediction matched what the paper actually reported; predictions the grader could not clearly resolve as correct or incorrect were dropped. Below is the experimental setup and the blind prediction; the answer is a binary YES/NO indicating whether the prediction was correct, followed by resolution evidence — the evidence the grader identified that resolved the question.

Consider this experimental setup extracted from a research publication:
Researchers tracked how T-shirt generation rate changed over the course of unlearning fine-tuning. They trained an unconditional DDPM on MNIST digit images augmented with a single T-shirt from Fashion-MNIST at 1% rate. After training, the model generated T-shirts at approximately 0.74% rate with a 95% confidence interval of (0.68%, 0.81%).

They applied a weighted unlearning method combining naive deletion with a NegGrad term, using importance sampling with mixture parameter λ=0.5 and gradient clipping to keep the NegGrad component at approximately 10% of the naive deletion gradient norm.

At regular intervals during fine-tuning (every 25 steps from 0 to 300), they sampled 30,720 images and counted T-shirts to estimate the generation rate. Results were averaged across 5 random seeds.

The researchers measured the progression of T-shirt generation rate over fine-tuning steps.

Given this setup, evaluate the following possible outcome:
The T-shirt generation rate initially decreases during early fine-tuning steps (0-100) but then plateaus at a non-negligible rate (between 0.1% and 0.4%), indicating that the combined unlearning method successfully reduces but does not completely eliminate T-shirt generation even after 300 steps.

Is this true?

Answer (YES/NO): NO